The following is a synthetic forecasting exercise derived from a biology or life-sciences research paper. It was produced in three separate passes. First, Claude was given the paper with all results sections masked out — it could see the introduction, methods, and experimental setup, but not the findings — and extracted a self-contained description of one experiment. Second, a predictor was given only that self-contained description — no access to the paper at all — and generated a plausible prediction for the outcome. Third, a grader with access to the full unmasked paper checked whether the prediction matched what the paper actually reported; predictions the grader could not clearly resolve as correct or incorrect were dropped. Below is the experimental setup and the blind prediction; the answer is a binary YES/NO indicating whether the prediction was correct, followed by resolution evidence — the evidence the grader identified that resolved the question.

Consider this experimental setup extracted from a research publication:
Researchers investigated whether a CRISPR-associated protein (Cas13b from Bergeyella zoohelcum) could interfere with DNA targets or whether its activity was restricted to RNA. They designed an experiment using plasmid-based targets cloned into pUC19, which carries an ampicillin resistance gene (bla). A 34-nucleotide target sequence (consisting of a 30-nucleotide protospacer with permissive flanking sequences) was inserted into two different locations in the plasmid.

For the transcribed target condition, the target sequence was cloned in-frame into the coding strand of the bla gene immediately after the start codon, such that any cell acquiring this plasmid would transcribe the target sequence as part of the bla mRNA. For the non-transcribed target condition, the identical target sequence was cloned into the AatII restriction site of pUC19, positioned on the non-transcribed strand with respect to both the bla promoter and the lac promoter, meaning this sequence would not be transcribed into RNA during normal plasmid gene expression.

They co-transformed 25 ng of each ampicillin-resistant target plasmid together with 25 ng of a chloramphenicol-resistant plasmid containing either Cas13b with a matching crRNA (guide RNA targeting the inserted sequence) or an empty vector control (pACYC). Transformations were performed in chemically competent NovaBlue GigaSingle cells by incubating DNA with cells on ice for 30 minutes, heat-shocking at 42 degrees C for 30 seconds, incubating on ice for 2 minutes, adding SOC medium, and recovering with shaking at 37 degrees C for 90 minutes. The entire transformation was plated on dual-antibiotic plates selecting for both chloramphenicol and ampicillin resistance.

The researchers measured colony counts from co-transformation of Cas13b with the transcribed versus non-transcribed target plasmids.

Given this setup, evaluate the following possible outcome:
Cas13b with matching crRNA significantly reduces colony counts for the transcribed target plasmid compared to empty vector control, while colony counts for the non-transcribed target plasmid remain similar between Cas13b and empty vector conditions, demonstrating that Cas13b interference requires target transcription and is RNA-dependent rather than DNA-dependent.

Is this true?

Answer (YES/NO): YES